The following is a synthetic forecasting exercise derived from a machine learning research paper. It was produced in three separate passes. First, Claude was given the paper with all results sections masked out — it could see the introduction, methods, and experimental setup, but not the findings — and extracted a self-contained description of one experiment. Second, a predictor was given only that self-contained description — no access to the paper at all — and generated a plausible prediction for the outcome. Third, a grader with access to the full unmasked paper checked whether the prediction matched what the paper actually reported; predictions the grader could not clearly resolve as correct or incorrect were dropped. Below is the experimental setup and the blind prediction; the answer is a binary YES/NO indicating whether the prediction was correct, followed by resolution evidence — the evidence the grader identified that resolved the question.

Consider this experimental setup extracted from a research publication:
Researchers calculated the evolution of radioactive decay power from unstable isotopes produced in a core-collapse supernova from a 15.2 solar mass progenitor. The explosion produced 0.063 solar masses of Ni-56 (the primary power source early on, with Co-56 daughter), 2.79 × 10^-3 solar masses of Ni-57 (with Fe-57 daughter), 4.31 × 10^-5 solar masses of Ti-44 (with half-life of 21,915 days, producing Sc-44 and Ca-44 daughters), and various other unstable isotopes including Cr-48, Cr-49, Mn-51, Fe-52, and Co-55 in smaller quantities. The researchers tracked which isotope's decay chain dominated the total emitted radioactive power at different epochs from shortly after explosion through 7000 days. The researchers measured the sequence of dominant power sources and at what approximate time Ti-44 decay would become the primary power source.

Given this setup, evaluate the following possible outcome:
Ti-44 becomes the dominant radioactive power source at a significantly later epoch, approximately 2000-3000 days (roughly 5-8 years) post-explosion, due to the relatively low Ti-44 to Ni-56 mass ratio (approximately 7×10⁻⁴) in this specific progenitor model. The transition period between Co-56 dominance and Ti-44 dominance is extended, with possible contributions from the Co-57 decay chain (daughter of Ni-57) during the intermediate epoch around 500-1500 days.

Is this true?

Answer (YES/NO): NO